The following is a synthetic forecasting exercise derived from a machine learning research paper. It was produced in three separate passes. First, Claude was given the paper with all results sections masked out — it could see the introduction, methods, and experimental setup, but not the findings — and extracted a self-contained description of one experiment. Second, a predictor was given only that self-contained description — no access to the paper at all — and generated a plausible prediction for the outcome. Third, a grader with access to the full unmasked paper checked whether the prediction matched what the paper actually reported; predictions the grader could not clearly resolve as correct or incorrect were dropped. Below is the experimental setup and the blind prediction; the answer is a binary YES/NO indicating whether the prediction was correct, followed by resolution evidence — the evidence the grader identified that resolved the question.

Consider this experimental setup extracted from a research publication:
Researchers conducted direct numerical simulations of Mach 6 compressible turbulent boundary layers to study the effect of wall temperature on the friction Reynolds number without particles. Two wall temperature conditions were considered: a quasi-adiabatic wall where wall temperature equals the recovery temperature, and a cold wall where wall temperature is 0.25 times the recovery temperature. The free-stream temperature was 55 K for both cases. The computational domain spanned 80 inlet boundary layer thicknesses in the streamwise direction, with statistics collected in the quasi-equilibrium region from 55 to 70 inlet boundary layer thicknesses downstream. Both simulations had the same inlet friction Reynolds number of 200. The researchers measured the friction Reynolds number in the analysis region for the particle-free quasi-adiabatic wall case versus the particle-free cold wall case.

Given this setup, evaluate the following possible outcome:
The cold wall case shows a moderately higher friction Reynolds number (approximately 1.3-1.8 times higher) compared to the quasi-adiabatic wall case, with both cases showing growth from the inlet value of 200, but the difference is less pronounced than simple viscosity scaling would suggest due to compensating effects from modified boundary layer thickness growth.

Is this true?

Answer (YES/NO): NO